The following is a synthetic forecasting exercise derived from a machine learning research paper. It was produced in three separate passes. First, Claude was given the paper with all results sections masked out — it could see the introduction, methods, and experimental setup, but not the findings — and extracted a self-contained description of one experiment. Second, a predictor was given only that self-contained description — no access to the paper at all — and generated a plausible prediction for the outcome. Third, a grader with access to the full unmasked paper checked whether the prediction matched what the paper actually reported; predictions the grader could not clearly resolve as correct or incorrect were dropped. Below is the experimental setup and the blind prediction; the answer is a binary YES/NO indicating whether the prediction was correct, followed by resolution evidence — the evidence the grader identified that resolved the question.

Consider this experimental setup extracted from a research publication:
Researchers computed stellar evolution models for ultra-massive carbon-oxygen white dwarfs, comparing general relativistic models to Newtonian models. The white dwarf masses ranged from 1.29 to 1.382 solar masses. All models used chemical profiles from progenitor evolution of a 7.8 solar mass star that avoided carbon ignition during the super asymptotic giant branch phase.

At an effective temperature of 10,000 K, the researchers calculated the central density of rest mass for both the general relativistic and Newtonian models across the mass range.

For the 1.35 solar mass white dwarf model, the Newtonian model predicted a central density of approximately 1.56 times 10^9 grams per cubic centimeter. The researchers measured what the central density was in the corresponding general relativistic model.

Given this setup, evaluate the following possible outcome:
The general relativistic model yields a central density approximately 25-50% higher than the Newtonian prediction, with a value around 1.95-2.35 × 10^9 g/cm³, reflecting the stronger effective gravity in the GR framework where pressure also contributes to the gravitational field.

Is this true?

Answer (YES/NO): YES